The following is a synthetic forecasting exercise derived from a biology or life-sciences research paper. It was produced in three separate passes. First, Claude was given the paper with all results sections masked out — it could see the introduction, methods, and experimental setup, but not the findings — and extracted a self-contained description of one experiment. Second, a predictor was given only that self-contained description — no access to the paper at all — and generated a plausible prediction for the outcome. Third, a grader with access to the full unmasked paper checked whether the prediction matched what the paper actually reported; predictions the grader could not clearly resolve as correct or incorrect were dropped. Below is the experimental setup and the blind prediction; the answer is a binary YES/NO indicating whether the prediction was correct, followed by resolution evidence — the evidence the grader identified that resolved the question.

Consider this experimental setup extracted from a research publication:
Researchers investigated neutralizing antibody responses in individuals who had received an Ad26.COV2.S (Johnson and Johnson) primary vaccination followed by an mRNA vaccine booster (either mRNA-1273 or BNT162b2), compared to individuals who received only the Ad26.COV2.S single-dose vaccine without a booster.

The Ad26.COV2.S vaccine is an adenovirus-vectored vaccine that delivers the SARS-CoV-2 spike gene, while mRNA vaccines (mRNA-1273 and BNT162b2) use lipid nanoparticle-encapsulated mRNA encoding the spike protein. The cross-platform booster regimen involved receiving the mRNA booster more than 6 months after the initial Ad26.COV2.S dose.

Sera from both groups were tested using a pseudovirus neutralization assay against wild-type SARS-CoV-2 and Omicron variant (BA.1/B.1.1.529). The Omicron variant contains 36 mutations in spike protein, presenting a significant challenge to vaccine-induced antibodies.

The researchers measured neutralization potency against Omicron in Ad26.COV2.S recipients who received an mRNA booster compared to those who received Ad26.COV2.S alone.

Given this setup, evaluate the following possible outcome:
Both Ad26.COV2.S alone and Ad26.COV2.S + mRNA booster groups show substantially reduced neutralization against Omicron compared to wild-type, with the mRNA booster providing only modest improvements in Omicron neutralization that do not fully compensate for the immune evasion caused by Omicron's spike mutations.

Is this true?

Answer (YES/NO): NO